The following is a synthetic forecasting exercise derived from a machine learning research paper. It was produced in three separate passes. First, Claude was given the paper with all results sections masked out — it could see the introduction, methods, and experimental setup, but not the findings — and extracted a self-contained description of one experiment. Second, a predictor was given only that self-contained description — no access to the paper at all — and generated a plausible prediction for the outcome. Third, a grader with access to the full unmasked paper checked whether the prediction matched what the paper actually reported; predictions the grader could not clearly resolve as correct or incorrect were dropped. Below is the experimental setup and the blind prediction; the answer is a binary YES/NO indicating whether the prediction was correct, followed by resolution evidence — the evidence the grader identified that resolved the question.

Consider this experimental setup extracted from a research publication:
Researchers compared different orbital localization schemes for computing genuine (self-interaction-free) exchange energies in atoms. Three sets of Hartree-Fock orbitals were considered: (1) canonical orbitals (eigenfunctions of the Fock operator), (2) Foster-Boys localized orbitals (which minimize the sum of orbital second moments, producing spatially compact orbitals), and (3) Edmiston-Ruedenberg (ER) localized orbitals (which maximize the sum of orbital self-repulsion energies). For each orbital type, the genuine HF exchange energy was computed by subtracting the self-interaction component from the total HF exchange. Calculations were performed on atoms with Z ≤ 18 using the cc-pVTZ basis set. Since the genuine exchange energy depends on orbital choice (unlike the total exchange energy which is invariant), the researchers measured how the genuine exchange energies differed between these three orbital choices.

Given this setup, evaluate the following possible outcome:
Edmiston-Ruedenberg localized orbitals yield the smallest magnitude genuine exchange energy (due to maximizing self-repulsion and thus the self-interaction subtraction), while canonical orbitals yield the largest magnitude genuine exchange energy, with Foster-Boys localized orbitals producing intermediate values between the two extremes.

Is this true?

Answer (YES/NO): YES